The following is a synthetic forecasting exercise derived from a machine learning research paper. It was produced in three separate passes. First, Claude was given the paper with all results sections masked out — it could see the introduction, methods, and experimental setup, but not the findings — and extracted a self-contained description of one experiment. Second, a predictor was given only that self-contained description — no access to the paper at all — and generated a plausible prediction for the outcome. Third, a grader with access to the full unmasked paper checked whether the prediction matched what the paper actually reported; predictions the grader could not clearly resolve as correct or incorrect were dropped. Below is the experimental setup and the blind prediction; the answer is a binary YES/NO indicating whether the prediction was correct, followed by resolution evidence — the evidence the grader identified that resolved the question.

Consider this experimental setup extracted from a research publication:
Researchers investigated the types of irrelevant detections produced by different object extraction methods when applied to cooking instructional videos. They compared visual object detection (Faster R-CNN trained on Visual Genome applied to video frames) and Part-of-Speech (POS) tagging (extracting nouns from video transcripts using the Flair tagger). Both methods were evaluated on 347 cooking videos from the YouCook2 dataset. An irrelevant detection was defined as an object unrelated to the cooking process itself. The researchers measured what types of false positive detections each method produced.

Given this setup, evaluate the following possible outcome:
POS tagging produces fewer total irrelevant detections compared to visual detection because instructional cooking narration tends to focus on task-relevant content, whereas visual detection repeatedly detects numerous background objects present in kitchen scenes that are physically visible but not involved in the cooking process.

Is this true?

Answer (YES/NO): NO